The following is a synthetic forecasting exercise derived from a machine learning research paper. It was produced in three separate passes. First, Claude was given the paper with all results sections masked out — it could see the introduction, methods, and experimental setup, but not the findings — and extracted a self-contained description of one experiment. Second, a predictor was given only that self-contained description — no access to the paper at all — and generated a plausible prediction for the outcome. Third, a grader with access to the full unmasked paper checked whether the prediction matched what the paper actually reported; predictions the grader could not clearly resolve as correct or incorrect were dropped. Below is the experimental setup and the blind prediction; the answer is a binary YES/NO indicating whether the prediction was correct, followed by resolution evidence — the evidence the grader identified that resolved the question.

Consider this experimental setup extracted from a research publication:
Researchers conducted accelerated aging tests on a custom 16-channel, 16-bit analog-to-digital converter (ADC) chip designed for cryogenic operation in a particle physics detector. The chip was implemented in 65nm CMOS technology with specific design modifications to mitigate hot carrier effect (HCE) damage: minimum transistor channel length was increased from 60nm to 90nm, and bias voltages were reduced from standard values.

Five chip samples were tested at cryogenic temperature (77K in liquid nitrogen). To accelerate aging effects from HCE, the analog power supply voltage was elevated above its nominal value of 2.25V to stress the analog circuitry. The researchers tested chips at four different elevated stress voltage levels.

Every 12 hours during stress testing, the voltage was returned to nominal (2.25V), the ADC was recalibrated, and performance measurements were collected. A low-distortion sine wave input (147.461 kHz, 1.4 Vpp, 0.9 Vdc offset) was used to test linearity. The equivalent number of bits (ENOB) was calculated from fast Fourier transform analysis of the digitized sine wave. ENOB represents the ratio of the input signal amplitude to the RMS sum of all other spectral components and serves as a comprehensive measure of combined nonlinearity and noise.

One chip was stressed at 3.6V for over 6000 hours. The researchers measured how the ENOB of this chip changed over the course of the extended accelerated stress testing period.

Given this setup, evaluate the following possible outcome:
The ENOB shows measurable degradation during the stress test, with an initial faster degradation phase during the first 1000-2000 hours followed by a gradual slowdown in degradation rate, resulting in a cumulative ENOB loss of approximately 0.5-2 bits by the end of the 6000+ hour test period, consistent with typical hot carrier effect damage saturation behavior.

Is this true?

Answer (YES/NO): NO